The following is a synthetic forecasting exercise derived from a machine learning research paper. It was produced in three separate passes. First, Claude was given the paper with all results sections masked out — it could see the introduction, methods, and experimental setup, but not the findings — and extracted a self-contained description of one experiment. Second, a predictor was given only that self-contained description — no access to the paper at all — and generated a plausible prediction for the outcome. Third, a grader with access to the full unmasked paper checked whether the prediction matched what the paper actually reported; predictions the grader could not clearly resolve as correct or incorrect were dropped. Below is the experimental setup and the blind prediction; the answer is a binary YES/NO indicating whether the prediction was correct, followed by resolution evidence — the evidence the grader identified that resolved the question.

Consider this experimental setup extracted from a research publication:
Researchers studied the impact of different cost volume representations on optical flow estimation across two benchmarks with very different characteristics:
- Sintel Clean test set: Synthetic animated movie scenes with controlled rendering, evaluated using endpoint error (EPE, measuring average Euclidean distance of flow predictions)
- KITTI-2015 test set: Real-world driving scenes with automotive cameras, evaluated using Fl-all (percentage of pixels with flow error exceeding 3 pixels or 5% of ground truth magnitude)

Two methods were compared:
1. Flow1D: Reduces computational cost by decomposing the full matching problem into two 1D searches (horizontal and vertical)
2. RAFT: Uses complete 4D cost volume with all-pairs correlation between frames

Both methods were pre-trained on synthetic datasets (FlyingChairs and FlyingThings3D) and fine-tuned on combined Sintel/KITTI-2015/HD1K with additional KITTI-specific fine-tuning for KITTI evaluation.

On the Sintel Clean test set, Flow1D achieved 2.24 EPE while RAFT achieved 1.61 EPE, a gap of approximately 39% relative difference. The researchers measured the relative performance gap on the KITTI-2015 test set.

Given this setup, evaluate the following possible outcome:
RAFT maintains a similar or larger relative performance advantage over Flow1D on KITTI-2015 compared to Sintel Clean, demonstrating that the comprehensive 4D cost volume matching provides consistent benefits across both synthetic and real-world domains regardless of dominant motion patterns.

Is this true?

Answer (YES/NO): NO